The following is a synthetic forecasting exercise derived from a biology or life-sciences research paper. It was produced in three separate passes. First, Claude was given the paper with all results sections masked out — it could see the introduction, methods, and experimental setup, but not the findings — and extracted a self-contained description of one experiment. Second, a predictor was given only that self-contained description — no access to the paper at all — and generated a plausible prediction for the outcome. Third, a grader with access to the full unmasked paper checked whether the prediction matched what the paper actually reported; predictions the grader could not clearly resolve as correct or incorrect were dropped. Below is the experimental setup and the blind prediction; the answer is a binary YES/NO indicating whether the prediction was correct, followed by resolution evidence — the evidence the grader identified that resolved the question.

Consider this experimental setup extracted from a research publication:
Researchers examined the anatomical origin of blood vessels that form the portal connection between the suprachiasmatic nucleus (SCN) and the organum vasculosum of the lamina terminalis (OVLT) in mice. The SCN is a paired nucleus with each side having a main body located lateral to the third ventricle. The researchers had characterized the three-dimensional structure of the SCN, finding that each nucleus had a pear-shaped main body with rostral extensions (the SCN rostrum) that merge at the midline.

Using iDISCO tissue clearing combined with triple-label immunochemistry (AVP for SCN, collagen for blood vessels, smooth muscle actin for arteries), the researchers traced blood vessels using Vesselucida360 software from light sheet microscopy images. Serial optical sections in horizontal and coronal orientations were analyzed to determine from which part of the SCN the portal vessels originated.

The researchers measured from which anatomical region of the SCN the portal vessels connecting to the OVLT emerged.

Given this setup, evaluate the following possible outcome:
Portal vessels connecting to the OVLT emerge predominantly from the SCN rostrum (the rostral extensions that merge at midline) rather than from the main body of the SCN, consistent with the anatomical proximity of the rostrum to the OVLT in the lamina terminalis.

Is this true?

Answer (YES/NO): YES